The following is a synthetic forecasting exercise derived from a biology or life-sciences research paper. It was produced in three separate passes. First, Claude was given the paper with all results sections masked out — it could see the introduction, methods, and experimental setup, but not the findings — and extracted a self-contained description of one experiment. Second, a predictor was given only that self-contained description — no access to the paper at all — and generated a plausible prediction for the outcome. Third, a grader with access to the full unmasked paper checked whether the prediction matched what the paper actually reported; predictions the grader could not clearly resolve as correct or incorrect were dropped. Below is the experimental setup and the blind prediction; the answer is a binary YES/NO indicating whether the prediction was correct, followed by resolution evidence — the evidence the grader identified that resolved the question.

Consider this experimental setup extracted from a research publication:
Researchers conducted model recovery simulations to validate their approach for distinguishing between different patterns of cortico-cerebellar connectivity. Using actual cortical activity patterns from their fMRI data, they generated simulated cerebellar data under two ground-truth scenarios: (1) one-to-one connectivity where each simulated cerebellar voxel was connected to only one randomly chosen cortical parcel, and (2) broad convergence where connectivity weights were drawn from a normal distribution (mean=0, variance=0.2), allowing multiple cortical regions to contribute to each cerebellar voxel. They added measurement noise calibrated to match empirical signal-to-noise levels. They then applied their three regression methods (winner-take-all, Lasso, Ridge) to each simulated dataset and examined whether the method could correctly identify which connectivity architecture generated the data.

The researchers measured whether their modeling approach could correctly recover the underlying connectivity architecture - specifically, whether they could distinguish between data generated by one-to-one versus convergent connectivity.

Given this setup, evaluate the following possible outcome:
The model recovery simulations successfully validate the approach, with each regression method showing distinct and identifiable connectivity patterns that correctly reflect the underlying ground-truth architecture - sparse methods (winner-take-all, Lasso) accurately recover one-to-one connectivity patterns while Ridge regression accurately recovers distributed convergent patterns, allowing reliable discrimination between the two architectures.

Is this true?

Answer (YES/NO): NO